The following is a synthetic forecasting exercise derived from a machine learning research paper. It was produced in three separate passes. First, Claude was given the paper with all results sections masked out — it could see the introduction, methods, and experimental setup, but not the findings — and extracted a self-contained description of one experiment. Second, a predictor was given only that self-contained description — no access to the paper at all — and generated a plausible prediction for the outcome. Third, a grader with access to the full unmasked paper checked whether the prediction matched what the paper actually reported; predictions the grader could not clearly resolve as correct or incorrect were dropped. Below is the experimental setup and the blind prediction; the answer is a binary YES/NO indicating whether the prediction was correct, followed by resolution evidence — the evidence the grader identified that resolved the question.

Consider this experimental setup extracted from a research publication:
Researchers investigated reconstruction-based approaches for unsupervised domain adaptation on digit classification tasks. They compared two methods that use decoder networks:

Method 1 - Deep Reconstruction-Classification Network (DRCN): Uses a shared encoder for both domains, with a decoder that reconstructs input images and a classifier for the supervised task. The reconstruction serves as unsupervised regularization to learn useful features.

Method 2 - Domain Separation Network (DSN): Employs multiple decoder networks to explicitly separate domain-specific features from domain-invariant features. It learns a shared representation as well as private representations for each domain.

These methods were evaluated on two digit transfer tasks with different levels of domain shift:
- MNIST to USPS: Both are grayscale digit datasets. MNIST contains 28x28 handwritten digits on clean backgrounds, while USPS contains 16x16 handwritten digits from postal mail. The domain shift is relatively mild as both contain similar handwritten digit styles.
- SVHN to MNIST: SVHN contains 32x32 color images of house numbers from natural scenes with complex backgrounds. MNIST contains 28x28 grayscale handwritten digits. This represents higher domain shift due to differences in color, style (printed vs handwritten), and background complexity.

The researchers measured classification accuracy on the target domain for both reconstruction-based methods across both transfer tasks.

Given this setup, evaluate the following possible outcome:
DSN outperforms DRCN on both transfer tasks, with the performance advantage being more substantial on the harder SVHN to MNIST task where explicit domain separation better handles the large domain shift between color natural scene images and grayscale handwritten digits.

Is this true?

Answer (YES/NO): NO